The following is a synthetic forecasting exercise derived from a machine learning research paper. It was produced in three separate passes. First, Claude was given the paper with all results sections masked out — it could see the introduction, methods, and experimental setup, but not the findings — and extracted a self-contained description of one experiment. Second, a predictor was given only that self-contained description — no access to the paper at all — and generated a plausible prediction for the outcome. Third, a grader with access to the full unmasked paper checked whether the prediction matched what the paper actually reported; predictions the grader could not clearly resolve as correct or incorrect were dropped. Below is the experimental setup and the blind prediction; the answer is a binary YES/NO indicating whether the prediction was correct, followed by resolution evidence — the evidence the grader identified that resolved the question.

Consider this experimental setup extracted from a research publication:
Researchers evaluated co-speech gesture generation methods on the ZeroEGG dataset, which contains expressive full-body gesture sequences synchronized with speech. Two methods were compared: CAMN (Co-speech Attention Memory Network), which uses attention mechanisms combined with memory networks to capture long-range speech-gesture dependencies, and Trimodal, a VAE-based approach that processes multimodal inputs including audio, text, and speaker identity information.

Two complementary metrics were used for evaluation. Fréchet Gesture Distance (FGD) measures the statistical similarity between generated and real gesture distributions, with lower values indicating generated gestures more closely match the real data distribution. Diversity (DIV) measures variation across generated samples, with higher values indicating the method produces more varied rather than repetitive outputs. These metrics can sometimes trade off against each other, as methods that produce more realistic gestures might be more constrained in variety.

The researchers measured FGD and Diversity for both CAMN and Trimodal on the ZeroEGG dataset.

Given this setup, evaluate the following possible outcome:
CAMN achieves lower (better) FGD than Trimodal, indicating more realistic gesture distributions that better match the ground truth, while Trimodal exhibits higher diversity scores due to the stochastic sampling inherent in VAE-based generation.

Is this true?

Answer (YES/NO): YES